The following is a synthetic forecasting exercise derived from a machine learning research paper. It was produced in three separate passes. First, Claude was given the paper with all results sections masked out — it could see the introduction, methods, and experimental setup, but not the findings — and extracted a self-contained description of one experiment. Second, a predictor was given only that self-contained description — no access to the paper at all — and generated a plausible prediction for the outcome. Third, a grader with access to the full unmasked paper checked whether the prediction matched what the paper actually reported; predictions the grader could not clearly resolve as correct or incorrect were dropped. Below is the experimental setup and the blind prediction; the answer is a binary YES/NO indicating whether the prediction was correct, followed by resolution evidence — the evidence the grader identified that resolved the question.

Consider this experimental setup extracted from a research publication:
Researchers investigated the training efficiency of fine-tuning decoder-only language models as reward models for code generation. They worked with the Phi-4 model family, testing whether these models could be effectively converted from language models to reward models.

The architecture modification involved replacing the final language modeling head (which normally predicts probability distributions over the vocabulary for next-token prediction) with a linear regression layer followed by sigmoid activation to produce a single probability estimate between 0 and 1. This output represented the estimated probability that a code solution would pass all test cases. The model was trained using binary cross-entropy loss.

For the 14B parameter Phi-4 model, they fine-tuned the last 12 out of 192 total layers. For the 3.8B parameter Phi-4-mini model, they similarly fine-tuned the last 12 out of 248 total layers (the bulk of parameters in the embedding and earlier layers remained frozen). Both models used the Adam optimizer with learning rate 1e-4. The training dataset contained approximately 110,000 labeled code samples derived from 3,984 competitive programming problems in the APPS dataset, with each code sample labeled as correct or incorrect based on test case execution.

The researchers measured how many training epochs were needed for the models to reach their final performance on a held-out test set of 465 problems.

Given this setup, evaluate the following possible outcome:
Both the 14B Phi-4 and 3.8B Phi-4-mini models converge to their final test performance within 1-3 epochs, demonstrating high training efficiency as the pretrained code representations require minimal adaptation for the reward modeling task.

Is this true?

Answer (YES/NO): YES